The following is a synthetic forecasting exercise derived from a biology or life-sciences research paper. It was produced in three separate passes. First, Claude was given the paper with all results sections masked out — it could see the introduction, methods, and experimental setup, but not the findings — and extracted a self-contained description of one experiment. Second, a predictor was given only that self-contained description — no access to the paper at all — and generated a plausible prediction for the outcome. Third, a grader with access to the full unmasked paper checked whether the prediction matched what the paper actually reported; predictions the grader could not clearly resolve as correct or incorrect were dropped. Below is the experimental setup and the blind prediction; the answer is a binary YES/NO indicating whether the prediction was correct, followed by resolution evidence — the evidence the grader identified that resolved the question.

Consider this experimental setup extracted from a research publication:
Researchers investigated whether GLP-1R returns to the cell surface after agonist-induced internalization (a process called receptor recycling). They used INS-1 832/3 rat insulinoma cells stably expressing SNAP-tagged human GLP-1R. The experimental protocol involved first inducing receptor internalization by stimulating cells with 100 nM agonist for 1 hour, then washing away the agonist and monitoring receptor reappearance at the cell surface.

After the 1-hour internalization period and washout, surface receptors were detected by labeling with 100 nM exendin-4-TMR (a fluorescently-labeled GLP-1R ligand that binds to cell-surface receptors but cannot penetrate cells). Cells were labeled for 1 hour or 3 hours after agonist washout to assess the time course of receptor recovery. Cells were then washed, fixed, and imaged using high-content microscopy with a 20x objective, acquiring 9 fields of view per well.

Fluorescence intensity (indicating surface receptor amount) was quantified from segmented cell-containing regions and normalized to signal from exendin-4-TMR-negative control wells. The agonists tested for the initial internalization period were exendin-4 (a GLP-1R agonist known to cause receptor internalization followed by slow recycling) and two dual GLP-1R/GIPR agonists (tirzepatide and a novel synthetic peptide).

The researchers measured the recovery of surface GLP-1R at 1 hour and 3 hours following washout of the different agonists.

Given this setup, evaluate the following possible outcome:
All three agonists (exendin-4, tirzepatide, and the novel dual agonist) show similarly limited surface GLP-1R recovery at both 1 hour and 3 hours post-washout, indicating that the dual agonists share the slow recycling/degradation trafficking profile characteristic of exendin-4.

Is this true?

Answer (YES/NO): NO